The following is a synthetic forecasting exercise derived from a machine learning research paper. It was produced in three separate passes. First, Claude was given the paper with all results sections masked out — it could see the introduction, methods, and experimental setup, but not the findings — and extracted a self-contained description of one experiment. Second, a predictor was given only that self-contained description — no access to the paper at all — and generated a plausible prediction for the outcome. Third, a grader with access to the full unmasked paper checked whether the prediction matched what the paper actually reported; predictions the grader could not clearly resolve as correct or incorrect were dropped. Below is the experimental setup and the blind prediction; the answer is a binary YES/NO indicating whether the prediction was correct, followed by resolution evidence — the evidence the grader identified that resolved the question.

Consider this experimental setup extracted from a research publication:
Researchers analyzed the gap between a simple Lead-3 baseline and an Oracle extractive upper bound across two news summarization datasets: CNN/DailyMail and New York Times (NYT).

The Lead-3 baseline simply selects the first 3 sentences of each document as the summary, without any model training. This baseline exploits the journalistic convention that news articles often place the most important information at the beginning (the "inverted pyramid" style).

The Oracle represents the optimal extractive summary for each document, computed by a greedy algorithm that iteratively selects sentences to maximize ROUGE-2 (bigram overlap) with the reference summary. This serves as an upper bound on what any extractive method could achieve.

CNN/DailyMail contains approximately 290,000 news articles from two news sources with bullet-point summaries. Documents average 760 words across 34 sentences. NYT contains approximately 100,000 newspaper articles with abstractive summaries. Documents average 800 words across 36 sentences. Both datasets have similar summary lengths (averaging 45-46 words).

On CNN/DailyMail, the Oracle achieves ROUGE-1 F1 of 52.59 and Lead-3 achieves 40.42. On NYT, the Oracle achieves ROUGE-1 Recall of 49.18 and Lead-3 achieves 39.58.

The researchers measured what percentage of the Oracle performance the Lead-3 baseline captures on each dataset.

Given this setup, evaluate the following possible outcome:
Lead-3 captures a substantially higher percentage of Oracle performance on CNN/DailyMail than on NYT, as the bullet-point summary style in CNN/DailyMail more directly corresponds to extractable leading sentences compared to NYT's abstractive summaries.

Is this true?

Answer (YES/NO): NO